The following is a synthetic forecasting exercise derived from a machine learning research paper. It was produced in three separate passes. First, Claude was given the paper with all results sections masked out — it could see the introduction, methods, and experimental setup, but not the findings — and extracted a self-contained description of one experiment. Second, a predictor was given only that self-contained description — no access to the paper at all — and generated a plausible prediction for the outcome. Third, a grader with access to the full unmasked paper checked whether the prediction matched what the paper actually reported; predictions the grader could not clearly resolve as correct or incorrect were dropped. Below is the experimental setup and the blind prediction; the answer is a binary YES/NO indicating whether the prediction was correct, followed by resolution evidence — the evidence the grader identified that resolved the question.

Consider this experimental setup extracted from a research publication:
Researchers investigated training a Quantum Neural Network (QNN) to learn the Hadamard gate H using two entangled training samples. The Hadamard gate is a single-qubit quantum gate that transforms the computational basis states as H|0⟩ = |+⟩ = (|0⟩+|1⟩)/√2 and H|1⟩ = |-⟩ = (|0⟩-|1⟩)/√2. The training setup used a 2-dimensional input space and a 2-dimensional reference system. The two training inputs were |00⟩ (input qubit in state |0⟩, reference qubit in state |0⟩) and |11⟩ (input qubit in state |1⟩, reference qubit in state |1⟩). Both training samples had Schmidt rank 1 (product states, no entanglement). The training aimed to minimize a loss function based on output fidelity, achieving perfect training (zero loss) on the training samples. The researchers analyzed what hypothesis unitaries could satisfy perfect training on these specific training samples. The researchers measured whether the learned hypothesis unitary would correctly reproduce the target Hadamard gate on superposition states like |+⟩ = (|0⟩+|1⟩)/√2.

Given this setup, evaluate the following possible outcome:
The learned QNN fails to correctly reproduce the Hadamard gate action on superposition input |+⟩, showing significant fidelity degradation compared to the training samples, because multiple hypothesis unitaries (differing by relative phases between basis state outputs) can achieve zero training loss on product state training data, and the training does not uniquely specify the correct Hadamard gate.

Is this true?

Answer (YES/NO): YES